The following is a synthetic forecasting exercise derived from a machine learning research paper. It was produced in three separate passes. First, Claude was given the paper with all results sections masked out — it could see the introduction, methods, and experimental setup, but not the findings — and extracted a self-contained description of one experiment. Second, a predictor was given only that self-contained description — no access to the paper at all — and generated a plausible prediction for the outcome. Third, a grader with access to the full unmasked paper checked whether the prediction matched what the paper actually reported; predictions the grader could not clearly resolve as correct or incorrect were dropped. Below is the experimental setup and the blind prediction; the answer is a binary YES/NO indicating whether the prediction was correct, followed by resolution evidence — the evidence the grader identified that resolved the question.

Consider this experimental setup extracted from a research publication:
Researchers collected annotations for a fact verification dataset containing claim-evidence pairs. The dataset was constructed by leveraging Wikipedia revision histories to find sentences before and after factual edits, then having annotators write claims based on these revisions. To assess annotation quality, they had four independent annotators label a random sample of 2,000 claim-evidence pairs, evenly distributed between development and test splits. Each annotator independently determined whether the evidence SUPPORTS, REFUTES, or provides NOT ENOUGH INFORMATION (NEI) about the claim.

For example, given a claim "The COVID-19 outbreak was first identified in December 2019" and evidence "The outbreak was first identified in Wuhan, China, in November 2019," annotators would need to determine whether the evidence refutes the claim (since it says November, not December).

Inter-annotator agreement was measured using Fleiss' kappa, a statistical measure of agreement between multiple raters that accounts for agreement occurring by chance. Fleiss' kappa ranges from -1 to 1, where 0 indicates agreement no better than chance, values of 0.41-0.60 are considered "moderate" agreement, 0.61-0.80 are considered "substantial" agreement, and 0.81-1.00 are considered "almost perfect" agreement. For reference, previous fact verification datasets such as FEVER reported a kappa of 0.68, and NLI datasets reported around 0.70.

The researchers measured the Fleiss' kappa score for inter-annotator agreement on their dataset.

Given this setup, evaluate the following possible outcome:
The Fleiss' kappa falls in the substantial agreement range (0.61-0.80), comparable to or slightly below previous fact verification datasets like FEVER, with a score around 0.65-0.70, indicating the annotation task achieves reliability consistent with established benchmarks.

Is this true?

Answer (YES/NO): NO